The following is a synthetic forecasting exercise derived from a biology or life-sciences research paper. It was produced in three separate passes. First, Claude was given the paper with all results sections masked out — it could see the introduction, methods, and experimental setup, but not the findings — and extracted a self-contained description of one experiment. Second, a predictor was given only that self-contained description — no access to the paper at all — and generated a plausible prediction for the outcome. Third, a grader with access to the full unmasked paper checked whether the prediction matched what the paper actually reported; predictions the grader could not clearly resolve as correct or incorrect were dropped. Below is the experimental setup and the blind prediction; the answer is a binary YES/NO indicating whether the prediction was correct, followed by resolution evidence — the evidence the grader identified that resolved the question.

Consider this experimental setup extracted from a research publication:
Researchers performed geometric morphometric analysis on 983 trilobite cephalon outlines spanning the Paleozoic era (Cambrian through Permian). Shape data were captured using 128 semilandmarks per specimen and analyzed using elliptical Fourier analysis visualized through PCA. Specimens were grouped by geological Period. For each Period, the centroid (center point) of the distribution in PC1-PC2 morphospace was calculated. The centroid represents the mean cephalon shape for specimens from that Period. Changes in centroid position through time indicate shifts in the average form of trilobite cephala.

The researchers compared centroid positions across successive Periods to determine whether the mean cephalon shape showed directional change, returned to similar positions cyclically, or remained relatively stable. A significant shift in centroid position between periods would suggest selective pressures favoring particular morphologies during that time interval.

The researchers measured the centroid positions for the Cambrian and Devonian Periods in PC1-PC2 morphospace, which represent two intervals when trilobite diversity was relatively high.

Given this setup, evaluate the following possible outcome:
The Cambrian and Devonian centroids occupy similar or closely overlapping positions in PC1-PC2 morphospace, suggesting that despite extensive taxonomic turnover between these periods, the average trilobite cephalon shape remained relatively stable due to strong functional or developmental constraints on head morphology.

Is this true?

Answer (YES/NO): NO